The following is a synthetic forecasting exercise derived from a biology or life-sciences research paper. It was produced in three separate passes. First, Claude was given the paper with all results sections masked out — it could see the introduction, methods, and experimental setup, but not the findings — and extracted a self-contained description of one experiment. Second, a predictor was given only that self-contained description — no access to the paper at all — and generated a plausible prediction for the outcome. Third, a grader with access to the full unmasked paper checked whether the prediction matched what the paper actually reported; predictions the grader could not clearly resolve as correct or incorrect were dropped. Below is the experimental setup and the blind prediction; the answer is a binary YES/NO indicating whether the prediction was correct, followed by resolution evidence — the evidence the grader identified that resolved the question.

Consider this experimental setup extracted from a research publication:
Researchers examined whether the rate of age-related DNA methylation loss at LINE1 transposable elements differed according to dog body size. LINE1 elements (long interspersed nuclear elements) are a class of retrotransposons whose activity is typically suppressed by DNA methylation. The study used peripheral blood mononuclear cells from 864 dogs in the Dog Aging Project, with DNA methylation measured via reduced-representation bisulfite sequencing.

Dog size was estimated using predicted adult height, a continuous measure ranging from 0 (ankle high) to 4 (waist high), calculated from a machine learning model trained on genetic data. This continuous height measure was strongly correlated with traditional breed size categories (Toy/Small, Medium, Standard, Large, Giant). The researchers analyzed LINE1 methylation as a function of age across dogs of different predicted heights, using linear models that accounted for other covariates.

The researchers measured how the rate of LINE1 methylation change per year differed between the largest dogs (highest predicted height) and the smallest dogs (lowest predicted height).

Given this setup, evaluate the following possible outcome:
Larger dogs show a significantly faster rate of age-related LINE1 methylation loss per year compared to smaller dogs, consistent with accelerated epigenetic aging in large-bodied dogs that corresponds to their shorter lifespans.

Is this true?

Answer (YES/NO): YES